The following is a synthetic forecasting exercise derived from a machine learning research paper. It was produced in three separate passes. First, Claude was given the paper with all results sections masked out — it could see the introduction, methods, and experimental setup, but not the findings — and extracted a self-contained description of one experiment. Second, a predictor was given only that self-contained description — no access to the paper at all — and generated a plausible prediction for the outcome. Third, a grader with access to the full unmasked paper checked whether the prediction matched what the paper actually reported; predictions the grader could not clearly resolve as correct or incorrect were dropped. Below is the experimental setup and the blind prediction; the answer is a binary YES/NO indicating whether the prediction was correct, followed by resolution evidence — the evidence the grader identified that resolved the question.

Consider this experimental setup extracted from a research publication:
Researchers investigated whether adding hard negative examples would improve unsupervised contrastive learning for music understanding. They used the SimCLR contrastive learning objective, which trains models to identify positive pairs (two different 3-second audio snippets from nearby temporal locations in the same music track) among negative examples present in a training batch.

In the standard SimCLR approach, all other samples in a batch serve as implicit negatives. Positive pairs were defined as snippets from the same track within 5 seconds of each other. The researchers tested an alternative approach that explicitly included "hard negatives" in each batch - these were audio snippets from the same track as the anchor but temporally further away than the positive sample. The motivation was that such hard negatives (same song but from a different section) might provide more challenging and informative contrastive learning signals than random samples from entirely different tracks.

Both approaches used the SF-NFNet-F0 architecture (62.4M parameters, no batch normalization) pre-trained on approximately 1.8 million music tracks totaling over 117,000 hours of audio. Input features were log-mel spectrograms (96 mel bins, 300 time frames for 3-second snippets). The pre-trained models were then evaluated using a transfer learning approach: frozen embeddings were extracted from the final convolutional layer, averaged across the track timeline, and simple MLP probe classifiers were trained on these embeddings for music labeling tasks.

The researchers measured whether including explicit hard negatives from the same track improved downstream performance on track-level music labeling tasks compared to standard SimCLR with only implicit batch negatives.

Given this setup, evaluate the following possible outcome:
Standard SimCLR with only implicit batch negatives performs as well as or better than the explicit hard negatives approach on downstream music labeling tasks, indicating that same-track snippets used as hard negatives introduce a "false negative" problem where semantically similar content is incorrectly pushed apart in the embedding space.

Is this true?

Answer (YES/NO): NO